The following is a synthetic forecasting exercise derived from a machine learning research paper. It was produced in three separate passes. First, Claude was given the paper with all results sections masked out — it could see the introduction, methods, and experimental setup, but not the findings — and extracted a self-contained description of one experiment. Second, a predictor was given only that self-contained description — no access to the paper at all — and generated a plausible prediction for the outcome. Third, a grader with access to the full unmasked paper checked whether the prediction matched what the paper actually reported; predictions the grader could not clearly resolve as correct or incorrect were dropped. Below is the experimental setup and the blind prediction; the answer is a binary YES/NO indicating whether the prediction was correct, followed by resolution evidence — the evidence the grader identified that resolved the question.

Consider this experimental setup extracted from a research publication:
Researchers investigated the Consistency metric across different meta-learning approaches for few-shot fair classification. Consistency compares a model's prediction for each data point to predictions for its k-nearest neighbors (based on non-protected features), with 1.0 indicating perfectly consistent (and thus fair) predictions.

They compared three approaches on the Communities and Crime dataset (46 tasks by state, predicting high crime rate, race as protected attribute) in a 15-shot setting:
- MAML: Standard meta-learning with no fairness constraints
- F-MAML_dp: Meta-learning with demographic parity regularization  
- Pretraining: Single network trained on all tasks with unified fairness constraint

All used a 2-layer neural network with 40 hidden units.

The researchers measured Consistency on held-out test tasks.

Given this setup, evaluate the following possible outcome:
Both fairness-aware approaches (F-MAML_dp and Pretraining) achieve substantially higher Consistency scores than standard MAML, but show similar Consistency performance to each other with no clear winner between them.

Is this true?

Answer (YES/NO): NO